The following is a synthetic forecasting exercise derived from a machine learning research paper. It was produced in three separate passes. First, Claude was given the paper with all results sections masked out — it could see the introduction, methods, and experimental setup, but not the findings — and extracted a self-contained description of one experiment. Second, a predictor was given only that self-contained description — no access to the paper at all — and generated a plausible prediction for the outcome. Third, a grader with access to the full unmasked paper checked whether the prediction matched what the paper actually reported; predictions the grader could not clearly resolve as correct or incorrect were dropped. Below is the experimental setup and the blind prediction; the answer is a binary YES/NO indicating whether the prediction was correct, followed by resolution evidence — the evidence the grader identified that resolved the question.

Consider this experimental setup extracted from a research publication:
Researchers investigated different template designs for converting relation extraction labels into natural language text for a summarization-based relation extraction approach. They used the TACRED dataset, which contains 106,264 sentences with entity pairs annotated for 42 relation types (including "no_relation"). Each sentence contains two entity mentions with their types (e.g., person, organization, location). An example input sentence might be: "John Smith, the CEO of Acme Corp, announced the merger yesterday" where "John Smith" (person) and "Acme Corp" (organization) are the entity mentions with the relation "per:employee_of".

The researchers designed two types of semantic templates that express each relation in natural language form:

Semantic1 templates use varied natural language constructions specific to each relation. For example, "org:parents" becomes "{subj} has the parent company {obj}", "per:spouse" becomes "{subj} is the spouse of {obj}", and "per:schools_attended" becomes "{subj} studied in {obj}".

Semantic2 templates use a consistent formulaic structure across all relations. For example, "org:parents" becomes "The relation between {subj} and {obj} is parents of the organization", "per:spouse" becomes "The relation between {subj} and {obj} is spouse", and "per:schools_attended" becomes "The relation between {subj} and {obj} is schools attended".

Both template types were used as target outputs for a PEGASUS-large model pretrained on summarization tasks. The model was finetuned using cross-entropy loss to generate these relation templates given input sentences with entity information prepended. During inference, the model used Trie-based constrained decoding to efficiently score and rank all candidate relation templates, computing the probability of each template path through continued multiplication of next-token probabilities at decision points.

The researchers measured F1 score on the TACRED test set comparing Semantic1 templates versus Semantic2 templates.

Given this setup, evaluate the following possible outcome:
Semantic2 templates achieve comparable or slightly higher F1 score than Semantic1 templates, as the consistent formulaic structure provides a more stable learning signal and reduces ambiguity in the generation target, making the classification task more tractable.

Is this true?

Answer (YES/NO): NO